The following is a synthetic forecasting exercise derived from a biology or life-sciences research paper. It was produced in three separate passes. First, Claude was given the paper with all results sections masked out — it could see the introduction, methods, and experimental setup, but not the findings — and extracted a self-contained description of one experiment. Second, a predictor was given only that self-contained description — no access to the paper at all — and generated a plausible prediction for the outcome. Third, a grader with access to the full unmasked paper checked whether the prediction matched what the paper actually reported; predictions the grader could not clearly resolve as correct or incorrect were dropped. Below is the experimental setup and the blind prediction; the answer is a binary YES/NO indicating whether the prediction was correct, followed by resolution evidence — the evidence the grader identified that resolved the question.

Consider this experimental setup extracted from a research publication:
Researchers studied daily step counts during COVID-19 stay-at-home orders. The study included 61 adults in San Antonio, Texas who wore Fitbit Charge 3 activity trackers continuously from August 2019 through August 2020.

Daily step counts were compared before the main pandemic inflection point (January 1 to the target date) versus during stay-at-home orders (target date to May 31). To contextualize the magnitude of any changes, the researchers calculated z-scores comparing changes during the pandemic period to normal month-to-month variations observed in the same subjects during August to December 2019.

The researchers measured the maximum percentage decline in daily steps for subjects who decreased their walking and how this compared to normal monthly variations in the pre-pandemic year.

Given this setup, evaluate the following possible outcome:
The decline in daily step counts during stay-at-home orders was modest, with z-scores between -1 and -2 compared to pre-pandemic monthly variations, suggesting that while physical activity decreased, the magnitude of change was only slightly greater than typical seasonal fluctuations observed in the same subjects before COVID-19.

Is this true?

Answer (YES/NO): NO